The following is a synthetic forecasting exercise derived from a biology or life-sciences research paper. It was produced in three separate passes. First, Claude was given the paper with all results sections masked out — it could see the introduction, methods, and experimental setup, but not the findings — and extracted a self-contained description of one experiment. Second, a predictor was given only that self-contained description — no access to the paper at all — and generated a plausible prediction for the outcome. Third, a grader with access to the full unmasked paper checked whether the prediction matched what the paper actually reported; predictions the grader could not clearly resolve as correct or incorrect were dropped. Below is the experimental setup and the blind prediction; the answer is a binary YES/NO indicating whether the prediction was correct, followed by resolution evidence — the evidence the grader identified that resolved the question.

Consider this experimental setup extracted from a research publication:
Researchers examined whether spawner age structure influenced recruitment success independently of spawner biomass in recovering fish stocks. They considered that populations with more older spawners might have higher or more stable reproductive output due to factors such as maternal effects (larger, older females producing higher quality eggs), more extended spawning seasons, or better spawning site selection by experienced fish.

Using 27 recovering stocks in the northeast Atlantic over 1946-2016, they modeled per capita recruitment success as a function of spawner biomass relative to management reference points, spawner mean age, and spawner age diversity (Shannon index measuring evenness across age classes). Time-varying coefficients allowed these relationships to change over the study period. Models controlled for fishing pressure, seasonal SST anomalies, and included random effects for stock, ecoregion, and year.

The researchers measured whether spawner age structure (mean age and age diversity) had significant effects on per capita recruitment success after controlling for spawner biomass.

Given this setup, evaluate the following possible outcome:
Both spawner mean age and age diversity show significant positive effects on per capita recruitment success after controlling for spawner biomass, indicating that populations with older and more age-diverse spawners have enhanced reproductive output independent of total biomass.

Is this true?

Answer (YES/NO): NO